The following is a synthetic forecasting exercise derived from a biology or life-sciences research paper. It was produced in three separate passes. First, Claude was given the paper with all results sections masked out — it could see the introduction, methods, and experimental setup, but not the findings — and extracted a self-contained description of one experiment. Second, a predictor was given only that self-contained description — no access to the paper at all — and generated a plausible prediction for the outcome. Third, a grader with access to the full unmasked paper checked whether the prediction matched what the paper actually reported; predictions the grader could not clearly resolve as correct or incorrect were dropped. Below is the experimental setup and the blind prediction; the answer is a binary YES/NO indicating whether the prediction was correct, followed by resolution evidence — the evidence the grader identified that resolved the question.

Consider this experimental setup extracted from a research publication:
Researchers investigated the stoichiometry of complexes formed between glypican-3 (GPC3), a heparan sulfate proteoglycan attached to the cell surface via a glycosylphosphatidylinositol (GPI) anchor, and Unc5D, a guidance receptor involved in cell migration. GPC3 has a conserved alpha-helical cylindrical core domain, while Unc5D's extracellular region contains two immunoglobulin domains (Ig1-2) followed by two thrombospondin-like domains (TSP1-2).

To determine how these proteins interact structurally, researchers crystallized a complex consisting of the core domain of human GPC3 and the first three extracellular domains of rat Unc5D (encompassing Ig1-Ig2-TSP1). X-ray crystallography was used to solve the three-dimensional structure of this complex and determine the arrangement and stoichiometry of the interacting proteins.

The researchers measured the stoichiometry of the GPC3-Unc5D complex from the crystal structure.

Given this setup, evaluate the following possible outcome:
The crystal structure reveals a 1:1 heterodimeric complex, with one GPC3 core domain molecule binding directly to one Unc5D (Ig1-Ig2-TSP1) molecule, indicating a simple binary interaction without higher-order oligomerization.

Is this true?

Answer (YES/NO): NO